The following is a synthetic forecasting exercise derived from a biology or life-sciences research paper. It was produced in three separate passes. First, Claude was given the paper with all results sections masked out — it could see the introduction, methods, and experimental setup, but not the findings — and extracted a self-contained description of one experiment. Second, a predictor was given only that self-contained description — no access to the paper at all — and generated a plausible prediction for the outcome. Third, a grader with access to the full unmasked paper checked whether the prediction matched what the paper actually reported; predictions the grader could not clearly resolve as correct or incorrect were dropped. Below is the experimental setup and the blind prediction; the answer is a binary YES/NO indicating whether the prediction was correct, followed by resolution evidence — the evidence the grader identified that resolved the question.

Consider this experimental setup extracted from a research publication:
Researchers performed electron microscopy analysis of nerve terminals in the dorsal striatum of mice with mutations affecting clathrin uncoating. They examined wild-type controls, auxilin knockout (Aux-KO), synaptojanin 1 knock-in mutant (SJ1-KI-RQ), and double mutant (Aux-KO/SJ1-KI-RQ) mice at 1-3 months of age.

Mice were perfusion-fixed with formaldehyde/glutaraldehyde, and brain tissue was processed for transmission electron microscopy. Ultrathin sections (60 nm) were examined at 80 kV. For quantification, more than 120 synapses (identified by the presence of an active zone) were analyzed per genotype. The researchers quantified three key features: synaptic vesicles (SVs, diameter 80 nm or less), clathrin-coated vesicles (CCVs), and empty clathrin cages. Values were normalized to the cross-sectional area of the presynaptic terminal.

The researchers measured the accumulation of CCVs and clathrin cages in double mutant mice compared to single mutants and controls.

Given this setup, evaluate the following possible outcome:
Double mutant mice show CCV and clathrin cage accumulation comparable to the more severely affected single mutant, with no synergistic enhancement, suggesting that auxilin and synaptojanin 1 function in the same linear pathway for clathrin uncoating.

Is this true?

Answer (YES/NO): NO